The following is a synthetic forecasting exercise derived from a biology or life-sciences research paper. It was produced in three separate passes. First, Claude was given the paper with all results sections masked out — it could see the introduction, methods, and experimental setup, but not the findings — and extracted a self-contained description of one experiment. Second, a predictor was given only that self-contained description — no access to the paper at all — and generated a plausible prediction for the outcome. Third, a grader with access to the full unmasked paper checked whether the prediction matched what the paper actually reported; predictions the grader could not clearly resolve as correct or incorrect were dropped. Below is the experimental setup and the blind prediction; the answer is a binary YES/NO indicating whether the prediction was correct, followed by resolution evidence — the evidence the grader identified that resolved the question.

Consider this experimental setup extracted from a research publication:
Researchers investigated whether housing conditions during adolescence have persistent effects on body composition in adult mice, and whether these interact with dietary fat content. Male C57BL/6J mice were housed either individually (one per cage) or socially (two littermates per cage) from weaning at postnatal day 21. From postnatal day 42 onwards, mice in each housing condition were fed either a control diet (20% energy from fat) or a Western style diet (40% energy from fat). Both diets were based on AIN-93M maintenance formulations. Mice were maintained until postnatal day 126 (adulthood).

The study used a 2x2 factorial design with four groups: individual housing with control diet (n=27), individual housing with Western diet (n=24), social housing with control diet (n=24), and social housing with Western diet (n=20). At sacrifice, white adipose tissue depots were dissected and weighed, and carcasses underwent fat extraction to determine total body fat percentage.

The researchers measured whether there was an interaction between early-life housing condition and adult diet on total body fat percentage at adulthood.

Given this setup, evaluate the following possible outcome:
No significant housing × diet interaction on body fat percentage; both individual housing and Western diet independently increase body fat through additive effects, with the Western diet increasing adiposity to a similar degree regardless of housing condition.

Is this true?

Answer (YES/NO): YES